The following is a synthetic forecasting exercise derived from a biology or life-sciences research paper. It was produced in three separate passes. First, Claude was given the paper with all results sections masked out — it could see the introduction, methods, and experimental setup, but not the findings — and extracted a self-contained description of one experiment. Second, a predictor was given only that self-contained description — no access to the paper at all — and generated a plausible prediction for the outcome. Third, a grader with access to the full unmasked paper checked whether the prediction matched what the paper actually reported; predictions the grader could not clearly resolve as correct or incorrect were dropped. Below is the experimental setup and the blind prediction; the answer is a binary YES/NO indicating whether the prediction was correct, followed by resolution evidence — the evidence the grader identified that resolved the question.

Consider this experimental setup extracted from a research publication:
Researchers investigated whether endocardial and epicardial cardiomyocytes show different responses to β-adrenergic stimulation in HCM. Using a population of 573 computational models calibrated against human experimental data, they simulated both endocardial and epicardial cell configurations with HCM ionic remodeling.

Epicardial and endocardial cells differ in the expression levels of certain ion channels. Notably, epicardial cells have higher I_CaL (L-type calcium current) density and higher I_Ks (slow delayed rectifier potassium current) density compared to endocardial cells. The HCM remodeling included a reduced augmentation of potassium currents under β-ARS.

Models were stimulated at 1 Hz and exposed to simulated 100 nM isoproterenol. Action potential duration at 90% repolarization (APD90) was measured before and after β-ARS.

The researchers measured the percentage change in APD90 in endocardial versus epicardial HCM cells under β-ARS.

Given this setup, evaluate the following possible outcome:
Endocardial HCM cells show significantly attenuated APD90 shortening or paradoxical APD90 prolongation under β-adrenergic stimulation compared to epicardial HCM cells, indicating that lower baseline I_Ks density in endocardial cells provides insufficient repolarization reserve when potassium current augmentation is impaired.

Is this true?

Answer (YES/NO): NO